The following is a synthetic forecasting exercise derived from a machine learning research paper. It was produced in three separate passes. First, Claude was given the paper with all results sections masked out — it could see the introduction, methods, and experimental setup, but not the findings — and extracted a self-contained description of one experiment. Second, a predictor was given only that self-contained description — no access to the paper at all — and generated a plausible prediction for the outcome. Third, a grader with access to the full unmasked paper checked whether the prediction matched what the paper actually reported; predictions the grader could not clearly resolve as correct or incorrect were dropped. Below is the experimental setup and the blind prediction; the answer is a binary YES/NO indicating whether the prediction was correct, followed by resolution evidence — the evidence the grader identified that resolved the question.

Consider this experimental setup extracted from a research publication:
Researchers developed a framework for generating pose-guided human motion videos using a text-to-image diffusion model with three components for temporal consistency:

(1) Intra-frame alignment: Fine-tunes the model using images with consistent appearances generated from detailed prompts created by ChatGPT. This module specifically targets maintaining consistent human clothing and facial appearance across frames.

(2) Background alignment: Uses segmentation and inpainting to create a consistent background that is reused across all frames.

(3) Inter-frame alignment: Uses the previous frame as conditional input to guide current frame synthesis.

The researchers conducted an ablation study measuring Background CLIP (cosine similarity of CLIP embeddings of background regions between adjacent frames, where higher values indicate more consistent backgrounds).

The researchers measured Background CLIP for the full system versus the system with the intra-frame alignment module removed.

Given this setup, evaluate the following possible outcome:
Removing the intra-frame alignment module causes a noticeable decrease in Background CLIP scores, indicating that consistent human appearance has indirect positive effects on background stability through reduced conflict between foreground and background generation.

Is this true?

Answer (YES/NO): NO